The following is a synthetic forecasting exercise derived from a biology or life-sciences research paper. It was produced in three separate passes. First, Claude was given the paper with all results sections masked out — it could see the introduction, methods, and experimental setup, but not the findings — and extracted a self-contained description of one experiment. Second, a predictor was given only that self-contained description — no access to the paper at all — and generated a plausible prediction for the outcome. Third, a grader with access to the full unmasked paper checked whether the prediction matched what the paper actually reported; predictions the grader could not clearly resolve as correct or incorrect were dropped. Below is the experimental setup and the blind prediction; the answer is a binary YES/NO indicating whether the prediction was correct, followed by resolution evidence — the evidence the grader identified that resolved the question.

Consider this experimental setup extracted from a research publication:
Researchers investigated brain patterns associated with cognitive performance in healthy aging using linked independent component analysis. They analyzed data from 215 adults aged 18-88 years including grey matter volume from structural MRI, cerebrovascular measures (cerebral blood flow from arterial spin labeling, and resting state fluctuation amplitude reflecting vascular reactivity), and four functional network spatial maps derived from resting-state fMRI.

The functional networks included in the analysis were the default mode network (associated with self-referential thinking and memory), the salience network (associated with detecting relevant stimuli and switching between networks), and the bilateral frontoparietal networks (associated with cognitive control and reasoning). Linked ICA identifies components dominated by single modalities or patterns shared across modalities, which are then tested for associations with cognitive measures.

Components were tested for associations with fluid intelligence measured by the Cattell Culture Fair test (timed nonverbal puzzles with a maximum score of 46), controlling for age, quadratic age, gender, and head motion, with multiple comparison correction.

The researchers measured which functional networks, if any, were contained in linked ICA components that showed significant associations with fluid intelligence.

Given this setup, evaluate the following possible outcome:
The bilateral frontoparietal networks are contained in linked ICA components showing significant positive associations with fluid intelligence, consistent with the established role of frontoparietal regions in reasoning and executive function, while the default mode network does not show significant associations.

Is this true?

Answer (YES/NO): YES